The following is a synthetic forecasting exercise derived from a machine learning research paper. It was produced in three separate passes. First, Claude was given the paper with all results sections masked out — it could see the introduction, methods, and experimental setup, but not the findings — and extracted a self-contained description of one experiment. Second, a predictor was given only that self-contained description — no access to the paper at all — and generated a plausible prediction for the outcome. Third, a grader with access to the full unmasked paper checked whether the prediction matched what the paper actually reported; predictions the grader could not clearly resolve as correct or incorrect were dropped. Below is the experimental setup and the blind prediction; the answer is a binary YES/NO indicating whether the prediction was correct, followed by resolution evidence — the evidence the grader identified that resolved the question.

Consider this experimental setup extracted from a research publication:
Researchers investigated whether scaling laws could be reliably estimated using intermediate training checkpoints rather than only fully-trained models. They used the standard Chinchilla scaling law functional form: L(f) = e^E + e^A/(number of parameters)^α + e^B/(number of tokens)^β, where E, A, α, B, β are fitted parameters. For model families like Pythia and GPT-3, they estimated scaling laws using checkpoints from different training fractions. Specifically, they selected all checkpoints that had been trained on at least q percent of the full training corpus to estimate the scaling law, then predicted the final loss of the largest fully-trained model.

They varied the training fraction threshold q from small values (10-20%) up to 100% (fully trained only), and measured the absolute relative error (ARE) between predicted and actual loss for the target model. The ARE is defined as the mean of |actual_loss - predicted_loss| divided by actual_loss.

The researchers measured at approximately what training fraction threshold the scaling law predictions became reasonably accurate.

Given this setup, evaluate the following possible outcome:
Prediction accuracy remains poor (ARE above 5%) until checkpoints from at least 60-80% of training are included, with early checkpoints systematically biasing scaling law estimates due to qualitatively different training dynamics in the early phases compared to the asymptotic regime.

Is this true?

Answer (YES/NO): NO